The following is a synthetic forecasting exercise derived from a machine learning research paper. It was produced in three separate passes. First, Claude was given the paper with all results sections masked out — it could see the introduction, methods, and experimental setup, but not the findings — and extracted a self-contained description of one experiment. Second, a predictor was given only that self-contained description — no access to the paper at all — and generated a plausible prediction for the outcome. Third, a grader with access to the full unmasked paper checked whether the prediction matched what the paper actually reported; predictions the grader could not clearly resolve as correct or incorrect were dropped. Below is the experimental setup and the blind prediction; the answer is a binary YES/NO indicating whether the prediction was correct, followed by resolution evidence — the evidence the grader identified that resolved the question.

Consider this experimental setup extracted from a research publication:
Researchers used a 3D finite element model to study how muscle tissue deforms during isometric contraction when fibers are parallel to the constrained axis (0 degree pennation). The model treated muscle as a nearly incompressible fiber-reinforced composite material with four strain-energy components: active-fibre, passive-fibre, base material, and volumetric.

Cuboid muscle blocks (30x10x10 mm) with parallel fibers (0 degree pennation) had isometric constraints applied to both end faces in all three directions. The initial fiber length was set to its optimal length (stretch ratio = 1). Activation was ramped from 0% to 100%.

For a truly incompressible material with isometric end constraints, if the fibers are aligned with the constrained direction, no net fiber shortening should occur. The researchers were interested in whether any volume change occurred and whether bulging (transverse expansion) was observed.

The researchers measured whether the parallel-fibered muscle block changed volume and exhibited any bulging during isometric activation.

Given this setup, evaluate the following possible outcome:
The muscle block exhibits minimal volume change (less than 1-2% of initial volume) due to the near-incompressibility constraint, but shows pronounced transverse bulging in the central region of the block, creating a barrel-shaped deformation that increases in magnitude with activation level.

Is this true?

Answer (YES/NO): NO